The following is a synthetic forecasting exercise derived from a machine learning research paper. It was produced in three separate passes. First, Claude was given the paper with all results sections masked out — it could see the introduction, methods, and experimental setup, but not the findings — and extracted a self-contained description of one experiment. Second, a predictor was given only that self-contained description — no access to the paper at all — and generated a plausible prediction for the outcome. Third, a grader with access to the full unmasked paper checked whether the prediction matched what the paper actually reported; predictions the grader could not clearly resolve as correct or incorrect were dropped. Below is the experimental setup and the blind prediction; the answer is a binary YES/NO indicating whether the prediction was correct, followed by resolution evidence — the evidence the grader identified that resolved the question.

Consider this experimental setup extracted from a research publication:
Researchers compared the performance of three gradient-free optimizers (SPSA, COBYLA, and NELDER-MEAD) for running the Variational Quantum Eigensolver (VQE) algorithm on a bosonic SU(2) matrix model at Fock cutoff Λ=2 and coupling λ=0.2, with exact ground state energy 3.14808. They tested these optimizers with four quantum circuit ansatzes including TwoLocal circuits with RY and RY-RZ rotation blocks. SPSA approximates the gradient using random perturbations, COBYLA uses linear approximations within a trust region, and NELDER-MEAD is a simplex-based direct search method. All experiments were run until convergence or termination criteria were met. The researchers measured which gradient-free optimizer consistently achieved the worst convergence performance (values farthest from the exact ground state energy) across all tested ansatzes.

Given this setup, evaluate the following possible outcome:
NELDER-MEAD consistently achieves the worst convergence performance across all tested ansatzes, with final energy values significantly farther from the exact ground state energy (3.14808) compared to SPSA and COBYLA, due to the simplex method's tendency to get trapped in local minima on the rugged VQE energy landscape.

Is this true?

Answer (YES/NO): YES